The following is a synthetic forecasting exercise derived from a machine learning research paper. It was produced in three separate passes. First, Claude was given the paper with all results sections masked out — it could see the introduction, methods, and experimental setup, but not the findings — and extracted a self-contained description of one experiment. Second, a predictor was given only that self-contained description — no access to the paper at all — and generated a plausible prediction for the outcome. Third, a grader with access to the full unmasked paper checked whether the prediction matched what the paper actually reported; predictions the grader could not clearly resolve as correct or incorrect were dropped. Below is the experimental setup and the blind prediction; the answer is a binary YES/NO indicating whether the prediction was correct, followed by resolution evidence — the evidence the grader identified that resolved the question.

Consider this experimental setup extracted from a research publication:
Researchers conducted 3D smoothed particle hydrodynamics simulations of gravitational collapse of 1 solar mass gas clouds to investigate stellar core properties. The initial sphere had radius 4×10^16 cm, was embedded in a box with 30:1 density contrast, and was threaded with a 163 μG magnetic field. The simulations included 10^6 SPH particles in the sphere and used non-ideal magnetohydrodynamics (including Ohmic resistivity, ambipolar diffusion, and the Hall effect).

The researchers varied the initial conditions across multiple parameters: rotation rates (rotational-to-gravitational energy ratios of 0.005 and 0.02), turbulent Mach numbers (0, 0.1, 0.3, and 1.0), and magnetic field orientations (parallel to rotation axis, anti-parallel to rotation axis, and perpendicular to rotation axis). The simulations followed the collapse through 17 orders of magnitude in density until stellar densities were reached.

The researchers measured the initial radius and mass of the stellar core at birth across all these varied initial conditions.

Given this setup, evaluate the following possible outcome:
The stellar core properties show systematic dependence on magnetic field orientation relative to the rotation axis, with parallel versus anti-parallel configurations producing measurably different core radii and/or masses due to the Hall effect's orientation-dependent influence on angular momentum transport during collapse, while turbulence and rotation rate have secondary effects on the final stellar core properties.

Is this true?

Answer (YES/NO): NO